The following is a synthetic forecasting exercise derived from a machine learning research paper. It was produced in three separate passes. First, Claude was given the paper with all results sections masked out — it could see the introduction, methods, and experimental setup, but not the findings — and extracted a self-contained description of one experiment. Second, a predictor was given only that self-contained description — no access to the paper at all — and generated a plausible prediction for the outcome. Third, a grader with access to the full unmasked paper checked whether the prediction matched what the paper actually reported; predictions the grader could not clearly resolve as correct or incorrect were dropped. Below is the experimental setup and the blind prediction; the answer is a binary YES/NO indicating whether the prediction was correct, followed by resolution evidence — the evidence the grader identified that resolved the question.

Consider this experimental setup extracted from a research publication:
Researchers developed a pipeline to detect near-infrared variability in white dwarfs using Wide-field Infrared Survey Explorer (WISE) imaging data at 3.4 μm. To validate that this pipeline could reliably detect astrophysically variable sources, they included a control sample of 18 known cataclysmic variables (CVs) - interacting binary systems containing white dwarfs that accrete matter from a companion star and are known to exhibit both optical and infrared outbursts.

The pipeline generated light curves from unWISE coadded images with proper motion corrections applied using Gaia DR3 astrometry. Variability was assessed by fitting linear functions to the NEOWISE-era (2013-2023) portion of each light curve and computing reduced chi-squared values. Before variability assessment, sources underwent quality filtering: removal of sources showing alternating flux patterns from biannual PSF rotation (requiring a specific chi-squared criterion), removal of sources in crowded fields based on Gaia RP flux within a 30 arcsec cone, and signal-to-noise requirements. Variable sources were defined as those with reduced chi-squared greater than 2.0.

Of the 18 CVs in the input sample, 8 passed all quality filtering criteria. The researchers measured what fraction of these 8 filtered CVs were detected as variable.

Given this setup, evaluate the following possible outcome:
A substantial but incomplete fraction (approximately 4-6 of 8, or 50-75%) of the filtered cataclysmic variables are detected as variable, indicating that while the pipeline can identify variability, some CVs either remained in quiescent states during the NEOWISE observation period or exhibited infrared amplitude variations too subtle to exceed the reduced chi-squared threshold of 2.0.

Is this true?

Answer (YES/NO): NO